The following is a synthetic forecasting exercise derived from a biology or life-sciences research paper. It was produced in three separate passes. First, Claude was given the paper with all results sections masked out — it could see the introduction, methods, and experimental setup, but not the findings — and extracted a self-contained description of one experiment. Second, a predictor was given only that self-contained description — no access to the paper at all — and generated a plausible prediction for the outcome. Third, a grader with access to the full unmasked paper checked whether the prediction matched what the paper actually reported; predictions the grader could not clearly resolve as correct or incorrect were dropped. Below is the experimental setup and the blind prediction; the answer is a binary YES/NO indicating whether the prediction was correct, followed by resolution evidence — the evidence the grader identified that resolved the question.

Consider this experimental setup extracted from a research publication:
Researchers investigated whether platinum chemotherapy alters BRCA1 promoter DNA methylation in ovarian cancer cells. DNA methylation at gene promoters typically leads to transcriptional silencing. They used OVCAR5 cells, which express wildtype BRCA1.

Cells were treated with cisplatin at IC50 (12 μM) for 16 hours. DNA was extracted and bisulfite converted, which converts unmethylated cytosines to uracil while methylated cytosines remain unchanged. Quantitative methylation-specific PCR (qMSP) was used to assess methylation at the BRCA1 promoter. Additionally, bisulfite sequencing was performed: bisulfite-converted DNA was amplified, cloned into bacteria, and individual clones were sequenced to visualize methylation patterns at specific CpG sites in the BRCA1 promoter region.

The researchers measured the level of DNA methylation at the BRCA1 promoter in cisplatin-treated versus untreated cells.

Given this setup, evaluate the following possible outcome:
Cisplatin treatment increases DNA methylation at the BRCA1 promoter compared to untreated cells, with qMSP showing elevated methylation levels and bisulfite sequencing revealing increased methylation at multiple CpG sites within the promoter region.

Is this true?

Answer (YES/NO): YES